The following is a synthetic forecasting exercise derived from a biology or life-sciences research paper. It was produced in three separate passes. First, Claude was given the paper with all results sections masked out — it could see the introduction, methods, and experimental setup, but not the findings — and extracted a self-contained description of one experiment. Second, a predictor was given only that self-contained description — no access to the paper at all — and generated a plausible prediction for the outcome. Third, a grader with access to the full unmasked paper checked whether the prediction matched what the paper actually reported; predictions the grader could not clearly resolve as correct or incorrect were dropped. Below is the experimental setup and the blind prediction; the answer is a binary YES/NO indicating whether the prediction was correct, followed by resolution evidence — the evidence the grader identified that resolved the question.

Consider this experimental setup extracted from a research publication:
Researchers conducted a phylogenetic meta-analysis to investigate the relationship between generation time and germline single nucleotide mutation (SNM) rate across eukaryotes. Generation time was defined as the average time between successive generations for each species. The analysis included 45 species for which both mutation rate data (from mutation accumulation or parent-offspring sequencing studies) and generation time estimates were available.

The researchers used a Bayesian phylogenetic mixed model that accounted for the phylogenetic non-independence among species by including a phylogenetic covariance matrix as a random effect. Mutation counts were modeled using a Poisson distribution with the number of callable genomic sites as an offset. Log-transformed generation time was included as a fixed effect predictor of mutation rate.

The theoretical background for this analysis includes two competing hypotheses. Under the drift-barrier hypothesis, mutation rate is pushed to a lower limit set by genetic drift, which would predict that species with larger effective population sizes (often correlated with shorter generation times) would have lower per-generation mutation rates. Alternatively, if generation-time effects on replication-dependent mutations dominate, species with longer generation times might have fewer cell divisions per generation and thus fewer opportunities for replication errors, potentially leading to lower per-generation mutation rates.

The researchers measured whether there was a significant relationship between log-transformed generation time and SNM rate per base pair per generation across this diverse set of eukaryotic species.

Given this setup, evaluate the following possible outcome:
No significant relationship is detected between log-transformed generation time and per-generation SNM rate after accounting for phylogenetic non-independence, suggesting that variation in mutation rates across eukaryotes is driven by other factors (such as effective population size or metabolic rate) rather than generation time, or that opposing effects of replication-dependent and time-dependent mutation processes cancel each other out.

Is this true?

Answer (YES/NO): NO